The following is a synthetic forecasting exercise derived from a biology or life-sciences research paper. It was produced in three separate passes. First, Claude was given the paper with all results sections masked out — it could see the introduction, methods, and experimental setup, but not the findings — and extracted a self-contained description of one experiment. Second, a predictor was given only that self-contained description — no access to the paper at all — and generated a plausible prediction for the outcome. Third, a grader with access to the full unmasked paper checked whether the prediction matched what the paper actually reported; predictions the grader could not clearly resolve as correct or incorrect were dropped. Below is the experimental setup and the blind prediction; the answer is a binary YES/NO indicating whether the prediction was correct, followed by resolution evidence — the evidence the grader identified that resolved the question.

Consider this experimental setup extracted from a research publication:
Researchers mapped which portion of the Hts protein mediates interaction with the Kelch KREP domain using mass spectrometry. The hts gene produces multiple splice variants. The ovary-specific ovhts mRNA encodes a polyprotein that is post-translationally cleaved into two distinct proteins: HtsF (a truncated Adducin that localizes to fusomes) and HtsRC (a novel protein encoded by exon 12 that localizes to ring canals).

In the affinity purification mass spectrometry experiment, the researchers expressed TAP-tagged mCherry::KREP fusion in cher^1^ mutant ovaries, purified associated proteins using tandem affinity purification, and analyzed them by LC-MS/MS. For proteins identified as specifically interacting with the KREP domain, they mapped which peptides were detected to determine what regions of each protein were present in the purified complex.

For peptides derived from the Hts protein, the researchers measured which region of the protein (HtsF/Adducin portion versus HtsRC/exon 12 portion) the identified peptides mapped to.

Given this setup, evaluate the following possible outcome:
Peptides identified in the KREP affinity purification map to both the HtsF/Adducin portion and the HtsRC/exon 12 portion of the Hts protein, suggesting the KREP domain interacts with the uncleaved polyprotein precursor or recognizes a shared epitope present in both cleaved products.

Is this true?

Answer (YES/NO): NO